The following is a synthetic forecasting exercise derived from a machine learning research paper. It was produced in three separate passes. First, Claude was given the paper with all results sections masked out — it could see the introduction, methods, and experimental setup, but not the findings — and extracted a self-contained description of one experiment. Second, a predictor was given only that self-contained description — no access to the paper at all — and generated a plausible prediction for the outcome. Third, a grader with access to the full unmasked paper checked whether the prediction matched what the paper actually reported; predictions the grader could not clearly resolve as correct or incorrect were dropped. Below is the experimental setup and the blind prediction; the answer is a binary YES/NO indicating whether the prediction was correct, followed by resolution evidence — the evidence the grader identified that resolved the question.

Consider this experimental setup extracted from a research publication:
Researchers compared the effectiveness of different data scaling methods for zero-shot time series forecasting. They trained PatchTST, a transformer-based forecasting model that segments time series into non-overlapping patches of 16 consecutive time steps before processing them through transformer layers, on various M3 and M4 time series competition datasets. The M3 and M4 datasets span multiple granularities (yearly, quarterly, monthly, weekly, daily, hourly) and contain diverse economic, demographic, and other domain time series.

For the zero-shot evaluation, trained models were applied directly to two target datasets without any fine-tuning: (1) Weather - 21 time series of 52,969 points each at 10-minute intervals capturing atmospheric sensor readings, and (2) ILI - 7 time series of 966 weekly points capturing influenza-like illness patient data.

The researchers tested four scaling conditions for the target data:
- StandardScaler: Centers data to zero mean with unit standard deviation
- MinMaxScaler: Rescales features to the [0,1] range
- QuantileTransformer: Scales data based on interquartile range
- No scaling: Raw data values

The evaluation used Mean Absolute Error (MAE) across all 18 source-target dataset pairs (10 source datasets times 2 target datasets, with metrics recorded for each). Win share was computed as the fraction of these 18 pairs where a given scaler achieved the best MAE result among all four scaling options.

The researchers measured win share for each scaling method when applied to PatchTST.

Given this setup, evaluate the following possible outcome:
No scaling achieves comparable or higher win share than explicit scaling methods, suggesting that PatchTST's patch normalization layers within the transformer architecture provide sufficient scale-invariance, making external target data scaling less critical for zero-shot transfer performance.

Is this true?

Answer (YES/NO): NO